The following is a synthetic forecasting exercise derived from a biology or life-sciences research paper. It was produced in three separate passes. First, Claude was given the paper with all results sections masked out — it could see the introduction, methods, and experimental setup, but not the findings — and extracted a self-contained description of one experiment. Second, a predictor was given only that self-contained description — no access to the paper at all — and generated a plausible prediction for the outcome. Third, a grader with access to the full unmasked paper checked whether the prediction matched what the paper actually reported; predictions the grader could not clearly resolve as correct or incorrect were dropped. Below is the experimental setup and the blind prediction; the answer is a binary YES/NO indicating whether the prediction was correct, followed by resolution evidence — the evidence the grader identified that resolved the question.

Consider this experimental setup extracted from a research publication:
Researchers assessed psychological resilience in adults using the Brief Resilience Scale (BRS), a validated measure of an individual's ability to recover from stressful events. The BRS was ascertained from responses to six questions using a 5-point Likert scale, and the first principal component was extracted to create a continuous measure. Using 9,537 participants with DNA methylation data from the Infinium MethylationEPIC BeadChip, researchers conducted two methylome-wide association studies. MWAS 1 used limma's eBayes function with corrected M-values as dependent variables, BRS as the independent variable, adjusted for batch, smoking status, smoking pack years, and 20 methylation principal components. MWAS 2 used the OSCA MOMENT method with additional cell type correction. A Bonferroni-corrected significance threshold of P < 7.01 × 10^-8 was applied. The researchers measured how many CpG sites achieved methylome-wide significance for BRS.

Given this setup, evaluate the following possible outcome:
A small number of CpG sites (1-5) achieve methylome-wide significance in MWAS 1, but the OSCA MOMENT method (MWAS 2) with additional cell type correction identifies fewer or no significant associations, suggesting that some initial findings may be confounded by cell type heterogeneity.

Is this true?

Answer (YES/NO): NO